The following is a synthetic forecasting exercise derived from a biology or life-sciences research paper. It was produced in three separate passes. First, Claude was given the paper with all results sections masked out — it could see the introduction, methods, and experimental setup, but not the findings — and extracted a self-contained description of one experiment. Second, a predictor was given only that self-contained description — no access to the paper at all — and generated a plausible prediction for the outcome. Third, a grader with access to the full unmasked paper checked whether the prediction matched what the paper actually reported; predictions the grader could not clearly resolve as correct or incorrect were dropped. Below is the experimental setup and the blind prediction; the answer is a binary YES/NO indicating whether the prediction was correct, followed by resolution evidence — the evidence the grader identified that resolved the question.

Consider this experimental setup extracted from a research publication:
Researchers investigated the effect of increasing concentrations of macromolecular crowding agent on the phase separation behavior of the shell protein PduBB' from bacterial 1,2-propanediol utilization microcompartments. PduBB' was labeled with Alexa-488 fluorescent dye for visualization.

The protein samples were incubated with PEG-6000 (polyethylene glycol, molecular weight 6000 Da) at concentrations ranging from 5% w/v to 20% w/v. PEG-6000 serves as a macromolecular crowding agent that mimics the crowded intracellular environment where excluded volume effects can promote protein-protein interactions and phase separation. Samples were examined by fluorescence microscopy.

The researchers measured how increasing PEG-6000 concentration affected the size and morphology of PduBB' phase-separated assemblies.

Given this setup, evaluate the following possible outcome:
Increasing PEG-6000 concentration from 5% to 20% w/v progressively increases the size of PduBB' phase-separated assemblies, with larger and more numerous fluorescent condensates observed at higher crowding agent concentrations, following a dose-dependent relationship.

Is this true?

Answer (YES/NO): NO